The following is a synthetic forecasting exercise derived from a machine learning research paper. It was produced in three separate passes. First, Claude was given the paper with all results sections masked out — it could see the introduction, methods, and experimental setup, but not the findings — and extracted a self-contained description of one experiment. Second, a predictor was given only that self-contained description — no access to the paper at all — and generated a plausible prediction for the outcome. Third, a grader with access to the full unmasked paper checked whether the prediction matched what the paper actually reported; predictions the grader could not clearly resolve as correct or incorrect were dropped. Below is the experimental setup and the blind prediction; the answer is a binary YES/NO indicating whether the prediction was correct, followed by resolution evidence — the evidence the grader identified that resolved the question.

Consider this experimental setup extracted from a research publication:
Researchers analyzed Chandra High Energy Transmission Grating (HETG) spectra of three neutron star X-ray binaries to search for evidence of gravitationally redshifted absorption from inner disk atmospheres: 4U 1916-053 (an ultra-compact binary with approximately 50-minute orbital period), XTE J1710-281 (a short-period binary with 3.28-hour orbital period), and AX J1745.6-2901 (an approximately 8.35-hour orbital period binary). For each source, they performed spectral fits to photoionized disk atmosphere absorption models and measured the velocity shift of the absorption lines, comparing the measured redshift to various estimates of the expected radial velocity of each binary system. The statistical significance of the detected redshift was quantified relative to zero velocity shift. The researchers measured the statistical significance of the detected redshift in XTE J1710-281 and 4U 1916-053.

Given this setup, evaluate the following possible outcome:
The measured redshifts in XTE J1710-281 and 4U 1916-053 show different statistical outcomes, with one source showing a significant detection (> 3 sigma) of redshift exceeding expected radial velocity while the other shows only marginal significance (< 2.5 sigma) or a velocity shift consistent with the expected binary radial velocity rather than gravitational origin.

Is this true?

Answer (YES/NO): NO